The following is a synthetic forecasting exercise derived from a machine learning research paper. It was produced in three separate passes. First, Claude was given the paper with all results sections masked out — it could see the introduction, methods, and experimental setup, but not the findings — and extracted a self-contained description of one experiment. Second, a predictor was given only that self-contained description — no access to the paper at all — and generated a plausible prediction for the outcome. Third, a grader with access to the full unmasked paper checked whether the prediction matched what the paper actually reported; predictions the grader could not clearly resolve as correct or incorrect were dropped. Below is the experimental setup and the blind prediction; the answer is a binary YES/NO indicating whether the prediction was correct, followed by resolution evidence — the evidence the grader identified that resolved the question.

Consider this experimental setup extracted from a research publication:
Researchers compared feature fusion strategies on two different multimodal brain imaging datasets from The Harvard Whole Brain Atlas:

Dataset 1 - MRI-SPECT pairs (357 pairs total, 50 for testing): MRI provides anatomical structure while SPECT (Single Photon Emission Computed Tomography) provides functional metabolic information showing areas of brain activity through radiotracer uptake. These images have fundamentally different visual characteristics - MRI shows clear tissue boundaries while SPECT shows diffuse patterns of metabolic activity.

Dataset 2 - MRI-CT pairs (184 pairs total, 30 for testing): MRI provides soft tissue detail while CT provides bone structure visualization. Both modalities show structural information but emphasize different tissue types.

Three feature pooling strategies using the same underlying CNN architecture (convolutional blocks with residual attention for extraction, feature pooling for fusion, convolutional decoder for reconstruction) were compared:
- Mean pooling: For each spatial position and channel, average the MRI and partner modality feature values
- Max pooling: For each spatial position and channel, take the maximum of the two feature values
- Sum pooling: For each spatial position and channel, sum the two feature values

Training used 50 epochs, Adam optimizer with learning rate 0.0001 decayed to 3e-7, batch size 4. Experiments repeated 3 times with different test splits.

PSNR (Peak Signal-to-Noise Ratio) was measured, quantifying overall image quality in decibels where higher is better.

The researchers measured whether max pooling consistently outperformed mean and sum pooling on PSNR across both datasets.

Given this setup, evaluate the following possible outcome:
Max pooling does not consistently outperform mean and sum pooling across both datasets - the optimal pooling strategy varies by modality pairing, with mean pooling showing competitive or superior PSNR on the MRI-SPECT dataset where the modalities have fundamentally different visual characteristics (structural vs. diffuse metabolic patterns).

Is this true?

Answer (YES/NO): NO